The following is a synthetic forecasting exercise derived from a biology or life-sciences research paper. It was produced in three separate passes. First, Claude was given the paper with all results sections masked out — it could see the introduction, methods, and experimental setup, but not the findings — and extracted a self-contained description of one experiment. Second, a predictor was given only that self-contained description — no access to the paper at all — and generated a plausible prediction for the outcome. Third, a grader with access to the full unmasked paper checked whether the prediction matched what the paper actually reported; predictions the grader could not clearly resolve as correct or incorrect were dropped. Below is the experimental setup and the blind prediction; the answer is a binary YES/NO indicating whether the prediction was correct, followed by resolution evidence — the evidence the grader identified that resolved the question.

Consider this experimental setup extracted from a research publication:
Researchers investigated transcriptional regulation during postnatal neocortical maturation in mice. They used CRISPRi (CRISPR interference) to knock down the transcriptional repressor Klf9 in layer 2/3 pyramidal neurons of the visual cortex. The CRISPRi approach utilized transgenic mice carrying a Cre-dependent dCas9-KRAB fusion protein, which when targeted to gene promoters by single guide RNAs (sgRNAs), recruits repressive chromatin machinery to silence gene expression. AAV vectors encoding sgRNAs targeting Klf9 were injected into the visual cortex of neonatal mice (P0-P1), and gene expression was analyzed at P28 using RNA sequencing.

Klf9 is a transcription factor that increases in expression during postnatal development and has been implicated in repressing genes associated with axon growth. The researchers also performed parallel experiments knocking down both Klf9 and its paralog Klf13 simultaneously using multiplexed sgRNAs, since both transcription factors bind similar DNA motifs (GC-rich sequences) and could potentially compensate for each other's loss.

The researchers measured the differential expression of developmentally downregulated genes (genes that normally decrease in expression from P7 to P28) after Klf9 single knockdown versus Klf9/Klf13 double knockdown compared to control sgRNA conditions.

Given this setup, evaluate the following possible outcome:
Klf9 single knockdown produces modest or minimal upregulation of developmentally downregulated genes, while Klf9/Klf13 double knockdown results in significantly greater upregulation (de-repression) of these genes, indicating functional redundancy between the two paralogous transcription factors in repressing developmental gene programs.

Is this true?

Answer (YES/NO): YES